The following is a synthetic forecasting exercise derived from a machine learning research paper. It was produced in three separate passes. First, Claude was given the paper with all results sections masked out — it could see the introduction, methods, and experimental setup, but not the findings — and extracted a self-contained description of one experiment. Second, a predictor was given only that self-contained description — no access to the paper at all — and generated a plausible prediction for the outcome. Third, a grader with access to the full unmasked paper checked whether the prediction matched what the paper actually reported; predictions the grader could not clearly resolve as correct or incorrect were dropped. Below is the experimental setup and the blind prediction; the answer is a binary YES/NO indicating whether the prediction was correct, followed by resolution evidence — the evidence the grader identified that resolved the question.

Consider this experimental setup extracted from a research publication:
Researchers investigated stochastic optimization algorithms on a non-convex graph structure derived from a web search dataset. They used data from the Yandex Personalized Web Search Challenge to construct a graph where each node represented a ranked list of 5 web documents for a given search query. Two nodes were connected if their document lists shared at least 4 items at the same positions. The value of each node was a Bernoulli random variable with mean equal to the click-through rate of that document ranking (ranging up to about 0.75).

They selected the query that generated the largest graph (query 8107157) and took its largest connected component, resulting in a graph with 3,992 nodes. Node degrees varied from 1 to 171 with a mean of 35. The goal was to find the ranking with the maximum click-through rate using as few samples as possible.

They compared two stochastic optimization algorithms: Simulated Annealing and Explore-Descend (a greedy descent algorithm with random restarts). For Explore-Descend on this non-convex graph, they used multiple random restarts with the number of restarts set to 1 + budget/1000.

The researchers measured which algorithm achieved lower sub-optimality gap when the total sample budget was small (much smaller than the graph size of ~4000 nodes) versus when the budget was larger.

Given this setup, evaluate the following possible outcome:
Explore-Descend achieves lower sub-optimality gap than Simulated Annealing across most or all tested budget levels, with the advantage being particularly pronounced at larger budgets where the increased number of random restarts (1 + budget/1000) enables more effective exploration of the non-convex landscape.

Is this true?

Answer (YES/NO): NO